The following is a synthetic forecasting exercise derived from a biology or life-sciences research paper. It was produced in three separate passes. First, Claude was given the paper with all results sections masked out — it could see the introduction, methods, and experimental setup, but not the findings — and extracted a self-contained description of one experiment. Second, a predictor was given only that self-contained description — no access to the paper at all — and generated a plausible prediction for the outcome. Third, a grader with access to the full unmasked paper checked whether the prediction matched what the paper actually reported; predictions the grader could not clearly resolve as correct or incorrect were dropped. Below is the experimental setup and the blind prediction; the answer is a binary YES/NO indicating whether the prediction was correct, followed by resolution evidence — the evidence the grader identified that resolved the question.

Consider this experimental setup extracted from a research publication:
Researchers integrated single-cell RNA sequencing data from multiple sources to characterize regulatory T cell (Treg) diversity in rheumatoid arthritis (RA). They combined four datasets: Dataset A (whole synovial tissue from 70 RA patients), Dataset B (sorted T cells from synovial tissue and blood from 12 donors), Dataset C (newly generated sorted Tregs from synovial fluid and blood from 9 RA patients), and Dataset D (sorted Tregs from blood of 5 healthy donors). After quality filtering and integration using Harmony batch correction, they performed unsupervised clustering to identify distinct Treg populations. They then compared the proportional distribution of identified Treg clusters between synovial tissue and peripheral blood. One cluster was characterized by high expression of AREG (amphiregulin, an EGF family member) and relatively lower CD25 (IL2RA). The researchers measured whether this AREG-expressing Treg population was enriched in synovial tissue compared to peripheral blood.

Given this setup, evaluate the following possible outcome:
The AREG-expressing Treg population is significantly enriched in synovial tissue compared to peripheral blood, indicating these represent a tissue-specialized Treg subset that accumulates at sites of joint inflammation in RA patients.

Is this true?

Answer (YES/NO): YES